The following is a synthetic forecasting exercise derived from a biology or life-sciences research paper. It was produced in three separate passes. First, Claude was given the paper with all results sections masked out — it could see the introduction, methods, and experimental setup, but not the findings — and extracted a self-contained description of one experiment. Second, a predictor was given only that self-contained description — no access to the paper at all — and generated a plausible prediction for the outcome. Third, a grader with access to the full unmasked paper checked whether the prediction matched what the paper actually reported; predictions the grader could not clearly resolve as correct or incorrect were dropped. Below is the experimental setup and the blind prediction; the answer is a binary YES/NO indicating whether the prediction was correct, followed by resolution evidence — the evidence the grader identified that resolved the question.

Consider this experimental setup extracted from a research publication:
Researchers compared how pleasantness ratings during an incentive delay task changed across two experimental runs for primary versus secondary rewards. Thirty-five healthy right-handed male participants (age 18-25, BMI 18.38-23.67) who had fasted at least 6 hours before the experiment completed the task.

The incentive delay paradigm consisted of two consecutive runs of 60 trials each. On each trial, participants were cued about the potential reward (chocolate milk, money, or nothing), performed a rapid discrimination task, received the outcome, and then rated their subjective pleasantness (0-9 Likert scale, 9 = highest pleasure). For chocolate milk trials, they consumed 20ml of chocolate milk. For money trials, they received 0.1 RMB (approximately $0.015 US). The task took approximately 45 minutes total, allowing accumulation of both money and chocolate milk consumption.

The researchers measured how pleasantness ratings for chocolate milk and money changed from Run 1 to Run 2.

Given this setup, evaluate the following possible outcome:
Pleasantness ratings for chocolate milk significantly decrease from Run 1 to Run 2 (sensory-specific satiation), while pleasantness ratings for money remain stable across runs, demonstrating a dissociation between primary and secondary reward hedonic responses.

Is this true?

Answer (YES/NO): NO